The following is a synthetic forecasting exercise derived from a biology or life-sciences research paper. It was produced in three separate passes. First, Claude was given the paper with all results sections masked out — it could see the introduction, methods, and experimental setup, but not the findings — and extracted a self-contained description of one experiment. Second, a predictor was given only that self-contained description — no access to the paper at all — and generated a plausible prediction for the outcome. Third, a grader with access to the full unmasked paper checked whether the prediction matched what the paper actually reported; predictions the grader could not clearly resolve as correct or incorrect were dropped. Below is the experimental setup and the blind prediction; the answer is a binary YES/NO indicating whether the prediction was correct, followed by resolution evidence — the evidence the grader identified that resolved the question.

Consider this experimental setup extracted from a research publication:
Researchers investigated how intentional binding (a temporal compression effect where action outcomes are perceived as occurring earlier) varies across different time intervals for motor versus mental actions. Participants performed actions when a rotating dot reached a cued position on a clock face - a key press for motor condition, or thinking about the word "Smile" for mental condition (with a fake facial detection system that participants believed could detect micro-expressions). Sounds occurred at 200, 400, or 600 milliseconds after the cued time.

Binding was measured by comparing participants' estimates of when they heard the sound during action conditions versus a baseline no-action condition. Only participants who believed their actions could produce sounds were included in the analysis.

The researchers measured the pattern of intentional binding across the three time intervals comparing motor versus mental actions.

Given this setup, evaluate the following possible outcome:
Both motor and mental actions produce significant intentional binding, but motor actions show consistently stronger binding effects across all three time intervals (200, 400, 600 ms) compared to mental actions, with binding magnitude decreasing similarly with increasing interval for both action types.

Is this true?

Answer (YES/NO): NO